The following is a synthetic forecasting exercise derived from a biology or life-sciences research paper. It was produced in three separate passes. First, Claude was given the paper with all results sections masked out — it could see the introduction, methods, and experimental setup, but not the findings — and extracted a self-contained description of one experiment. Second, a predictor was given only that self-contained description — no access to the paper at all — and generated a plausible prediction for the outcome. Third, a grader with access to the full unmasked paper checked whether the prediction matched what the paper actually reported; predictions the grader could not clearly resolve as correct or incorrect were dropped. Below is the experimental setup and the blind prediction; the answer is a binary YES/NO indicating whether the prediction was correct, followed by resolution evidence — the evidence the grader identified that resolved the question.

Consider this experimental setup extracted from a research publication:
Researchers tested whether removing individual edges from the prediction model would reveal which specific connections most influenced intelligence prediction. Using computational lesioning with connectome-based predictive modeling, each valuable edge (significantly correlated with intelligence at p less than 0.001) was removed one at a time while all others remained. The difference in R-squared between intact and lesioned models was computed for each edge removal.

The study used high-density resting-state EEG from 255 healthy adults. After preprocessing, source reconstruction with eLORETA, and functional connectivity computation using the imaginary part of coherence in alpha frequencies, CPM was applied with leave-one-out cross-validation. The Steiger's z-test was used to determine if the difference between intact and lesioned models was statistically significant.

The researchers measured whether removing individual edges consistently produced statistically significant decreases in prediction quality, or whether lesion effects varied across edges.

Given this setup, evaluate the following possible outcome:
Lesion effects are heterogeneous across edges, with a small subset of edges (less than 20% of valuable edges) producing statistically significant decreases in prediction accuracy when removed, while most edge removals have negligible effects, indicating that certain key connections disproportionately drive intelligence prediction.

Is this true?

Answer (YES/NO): NO